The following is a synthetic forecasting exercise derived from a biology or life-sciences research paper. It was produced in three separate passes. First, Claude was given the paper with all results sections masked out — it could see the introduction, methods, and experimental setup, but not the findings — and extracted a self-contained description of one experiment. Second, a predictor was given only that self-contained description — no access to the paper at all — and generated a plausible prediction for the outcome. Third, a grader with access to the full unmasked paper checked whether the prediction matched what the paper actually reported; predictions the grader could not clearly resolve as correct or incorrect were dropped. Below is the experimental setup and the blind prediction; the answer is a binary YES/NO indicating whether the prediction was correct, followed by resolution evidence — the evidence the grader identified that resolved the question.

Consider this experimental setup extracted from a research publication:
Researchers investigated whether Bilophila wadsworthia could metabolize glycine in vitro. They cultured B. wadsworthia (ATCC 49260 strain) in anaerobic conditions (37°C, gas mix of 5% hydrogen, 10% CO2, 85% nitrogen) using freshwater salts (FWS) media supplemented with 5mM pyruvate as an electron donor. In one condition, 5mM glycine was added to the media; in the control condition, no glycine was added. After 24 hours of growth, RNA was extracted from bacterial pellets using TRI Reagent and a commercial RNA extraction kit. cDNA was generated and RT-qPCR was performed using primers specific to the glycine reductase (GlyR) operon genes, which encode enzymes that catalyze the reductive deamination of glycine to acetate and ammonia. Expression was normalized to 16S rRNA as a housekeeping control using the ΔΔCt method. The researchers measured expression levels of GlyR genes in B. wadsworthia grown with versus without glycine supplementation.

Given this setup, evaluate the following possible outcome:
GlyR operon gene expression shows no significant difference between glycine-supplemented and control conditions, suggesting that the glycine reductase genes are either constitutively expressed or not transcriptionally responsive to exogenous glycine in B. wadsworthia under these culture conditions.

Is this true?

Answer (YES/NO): NO